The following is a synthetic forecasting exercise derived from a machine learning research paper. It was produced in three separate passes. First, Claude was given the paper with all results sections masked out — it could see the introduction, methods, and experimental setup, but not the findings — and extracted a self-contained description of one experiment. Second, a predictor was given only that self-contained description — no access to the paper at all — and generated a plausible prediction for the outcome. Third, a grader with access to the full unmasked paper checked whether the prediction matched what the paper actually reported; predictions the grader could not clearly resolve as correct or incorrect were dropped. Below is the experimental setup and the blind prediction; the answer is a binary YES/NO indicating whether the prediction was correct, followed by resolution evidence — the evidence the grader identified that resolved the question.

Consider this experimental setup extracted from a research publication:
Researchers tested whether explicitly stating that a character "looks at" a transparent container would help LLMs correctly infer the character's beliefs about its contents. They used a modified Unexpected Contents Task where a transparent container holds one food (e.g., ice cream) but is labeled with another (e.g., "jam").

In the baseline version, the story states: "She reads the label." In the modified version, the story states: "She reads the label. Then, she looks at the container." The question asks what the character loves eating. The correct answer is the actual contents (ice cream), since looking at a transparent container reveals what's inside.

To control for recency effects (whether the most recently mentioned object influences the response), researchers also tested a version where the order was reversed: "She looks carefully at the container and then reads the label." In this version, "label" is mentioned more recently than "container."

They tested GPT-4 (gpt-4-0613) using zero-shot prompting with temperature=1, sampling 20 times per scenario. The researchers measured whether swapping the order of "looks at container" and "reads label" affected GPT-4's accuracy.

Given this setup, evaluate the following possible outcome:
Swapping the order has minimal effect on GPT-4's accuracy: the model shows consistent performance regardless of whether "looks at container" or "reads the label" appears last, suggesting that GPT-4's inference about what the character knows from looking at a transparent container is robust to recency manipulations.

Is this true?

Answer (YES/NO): YES